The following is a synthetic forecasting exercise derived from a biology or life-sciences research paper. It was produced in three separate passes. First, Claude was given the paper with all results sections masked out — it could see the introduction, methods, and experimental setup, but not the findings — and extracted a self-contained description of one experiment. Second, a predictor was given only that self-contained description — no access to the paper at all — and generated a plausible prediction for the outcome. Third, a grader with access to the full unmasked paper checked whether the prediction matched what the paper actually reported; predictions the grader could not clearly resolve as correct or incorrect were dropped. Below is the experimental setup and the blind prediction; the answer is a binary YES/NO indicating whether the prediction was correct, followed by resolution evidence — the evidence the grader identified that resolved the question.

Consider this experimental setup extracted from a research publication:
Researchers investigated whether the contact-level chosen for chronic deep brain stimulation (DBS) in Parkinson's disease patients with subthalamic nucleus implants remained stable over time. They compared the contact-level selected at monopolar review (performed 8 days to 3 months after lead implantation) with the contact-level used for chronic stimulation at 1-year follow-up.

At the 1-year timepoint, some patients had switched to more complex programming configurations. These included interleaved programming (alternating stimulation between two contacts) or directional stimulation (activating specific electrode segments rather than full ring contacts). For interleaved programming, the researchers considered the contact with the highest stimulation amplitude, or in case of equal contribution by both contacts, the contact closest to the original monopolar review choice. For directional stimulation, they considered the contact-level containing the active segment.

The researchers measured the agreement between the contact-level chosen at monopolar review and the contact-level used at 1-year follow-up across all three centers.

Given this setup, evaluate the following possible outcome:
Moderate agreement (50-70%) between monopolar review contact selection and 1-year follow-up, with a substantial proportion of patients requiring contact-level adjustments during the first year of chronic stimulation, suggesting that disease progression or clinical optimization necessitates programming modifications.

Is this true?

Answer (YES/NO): NO